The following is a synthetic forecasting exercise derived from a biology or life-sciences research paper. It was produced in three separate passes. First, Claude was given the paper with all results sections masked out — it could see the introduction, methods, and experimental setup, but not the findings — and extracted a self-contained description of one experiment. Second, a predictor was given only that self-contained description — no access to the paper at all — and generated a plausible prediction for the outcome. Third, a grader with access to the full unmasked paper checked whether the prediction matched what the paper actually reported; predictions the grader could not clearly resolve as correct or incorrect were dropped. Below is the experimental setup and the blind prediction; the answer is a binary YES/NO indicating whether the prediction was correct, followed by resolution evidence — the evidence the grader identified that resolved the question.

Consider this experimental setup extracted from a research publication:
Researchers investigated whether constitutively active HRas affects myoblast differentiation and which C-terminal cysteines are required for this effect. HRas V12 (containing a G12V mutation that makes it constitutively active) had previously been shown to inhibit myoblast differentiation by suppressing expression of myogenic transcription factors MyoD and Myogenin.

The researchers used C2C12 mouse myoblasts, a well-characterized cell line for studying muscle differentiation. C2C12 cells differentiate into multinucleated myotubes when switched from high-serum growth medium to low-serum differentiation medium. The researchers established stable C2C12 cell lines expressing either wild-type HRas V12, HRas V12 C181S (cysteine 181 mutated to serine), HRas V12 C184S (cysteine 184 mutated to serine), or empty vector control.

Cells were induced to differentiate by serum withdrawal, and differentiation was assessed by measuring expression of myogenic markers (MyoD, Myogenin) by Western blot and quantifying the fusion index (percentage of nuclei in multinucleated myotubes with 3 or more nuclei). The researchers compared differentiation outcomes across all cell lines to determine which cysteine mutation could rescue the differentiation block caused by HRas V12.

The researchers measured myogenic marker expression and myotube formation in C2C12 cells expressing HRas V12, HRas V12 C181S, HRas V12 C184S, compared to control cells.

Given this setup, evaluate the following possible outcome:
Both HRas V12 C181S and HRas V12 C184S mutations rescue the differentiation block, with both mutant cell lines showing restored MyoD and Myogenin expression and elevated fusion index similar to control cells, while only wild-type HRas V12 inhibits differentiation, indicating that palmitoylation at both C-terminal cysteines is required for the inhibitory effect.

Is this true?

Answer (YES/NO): NO